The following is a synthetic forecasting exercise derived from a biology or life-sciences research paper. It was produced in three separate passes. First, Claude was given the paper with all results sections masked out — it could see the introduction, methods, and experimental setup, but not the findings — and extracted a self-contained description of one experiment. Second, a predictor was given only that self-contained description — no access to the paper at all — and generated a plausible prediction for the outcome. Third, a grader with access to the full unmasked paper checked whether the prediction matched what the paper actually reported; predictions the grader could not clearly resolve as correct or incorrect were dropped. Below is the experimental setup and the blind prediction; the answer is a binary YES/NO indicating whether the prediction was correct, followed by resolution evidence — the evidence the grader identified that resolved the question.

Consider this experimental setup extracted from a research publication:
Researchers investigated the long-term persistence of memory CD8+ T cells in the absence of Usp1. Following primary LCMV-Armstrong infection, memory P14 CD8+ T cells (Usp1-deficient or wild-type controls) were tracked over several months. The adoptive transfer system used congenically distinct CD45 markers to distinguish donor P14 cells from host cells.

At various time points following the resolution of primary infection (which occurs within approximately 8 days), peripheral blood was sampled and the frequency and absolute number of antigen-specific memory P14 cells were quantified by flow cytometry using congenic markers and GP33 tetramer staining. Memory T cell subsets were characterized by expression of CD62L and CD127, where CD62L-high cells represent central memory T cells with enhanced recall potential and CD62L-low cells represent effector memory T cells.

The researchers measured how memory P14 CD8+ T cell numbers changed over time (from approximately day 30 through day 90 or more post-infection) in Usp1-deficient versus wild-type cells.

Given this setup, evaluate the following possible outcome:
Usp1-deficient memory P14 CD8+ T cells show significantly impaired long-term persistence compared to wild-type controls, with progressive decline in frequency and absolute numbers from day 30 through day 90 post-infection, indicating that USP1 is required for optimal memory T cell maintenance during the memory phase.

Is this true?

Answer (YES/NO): NO